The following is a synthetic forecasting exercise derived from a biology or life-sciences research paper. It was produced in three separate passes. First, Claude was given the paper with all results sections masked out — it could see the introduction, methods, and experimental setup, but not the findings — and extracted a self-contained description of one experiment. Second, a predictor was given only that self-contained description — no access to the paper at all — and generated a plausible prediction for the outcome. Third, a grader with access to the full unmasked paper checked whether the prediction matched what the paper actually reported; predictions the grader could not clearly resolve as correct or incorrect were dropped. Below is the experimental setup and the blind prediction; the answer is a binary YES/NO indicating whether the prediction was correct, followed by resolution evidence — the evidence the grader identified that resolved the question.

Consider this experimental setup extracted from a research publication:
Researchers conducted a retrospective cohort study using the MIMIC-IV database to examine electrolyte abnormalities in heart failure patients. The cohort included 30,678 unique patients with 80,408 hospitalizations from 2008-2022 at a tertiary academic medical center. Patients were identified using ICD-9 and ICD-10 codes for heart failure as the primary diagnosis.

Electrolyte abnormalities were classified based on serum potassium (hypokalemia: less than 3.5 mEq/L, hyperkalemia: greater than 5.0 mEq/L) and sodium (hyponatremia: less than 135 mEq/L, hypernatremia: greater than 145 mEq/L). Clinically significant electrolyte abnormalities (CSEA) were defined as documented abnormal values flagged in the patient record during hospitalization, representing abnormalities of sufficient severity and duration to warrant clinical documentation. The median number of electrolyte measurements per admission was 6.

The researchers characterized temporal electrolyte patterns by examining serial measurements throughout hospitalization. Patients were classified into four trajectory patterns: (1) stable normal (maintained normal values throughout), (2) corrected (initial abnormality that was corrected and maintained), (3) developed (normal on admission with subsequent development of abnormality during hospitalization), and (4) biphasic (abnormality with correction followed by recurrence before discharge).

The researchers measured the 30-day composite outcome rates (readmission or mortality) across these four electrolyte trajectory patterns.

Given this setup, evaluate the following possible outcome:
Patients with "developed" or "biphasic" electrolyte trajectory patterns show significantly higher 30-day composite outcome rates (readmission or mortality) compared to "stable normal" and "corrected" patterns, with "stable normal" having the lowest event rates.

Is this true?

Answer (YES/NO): NO